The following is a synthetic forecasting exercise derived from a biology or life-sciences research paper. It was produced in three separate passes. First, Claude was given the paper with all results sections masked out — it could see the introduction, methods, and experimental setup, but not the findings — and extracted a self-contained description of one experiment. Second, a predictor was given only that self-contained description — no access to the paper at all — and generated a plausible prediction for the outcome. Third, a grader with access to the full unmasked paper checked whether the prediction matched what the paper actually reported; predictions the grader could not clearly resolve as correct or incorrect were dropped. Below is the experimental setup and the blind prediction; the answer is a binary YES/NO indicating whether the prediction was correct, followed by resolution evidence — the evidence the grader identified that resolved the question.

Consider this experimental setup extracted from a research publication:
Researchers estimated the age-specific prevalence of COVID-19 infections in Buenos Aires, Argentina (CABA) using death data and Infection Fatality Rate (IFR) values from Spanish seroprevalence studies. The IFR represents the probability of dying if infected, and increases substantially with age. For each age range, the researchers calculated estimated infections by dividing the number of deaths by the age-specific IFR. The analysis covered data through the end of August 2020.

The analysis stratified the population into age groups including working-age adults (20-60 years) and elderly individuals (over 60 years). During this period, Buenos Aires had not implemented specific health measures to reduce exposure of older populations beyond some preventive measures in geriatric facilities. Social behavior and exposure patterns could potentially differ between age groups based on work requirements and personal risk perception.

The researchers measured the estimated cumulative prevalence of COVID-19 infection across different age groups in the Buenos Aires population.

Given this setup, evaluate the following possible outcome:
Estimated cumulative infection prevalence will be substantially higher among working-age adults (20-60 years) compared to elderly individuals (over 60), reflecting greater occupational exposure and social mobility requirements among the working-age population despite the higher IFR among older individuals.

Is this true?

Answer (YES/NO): YES